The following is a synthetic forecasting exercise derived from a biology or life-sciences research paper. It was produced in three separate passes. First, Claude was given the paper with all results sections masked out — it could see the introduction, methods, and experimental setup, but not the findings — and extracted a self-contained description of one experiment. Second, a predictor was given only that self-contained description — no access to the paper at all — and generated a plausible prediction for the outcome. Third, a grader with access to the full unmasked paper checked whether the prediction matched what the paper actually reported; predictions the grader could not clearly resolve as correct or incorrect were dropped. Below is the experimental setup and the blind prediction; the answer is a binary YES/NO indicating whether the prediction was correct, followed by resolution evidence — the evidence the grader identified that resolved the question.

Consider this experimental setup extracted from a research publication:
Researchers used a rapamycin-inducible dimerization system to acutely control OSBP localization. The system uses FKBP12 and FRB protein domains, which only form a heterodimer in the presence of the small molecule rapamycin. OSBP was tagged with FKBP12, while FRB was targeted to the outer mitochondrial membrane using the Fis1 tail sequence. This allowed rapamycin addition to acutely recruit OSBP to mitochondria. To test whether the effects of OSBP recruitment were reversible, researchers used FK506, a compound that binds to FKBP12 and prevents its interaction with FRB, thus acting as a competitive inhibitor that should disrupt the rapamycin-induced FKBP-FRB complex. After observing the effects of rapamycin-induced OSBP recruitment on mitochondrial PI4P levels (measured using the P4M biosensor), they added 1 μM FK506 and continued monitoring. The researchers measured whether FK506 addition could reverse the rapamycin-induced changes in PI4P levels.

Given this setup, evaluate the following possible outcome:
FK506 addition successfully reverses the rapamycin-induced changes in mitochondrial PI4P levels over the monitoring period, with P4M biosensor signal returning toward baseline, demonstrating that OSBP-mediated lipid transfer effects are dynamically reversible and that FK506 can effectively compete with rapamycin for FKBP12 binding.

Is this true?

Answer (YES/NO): NO